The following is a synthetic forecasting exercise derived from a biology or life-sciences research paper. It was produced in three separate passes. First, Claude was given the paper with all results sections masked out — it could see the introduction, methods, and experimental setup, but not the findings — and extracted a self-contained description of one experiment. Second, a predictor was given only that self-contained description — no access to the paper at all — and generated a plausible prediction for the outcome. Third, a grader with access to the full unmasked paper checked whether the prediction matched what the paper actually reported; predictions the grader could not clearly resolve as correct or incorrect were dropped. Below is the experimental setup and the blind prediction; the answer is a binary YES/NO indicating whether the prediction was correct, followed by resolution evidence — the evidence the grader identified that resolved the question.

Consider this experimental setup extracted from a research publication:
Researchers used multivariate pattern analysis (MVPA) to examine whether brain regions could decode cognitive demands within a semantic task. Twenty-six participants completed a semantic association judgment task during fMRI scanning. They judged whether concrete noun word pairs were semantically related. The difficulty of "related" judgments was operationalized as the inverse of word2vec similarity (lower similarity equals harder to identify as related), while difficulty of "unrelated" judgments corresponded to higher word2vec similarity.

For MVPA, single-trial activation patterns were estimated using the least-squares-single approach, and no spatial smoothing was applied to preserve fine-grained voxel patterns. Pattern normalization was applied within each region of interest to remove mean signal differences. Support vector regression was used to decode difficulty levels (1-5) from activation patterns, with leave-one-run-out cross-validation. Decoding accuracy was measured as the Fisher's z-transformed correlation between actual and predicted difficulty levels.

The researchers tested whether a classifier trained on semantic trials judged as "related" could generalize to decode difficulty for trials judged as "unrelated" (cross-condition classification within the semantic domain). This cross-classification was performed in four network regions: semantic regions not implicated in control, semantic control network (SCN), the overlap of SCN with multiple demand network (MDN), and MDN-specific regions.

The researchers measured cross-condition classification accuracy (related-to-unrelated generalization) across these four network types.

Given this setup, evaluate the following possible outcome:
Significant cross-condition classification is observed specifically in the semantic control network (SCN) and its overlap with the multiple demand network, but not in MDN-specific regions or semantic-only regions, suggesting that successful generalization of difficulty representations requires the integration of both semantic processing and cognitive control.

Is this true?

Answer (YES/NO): NO